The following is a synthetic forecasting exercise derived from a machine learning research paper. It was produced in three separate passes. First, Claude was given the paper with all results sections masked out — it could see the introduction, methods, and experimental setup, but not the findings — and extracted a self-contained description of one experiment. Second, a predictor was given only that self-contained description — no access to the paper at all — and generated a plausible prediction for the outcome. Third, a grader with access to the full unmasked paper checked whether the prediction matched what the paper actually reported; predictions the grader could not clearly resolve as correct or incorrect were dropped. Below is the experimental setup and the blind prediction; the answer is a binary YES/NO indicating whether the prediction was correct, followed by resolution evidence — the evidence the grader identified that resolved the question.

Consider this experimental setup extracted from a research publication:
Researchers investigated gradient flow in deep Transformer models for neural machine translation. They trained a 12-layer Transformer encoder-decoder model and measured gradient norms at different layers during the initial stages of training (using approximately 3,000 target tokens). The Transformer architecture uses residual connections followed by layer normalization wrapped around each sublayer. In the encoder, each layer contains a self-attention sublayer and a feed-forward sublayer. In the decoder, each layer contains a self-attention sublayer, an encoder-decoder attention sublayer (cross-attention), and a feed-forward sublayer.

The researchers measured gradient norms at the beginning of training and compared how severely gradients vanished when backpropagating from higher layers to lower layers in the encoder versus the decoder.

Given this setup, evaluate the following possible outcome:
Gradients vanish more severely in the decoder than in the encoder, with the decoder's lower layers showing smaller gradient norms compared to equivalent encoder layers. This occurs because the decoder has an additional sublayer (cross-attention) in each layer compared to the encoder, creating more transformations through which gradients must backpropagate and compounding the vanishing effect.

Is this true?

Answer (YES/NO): YES